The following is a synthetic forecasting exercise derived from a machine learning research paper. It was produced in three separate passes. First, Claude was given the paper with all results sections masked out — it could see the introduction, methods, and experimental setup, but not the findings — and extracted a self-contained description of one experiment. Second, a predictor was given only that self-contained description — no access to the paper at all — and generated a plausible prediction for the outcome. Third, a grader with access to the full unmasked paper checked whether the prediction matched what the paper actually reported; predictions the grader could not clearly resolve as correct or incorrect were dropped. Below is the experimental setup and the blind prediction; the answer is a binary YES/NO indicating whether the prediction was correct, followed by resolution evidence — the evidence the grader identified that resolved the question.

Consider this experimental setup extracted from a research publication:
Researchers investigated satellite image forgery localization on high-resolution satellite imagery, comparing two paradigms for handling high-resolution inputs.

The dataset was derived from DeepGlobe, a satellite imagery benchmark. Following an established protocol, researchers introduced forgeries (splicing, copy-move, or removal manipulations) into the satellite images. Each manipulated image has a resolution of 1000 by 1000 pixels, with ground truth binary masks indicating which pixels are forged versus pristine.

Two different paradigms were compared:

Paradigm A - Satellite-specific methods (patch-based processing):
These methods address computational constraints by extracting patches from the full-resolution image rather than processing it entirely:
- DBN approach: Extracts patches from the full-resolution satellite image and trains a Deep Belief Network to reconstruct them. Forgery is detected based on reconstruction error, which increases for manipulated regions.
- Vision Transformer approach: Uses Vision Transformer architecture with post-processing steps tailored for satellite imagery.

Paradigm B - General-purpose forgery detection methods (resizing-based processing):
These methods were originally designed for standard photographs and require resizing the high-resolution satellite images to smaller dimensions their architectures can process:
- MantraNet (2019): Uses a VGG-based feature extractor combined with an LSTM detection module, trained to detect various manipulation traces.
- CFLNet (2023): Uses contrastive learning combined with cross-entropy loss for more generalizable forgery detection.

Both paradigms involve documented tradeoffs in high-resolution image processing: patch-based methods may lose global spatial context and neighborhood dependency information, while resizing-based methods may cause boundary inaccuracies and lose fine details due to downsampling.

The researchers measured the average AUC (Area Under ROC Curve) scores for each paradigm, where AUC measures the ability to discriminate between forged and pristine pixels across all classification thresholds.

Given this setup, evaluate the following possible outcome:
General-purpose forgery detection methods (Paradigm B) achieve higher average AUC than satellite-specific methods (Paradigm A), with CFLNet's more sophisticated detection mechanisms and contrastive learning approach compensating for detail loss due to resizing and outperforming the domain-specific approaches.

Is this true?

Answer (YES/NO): YES